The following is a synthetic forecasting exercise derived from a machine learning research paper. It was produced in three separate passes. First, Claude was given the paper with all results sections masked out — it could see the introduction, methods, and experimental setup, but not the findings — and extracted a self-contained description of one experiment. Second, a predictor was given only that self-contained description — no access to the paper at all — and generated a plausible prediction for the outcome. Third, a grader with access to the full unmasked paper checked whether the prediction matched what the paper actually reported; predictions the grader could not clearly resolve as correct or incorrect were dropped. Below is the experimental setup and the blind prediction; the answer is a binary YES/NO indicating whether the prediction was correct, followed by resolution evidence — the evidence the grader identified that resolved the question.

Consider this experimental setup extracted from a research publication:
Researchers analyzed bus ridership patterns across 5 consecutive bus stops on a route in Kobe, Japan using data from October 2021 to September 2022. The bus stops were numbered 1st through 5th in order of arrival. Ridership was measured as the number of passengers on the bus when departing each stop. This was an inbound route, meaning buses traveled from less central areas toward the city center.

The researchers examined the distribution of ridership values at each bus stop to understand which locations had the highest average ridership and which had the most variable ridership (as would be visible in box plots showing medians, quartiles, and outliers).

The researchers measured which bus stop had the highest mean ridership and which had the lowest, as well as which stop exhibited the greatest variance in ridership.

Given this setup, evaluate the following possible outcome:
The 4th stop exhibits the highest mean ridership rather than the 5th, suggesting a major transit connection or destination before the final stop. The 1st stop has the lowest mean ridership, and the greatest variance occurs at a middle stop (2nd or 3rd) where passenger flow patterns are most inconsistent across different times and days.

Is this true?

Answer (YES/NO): NO